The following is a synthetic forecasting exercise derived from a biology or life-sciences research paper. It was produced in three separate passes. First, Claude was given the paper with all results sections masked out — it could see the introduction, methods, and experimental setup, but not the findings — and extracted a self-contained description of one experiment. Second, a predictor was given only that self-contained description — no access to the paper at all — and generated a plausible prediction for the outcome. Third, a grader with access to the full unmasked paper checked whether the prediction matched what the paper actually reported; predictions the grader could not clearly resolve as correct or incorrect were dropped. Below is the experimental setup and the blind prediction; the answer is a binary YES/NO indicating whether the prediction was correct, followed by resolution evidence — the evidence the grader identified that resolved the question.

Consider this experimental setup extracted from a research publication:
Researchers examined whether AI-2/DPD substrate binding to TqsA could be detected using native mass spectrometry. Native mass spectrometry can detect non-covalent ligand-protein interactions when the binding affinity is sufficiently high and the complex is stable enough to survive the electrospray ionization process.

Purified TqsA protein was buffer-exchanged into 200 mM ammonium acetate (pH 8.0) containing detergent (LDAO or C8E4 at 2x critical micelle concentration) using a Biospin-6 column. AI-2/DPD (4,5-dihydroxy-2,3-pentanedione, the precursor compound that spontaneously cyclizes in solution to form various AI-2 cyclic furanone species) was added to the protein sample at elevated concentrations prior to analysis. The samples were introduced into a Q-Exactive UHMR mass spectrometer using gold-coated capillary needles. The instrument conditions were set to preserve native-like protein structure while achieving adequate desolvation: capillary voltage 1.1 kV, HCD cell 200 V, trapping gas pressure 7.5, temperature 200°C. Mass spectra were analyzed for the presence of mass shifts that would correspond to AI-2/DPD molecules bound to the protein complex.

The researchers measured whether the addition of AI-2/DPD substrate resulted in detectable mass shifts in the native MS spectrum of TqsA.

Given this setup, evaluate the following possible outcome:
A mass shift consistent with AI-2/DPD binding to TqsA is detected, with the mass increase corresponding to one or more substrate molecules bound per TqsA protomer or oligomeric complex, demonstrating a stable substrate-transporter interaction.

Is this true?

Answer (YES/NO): YES